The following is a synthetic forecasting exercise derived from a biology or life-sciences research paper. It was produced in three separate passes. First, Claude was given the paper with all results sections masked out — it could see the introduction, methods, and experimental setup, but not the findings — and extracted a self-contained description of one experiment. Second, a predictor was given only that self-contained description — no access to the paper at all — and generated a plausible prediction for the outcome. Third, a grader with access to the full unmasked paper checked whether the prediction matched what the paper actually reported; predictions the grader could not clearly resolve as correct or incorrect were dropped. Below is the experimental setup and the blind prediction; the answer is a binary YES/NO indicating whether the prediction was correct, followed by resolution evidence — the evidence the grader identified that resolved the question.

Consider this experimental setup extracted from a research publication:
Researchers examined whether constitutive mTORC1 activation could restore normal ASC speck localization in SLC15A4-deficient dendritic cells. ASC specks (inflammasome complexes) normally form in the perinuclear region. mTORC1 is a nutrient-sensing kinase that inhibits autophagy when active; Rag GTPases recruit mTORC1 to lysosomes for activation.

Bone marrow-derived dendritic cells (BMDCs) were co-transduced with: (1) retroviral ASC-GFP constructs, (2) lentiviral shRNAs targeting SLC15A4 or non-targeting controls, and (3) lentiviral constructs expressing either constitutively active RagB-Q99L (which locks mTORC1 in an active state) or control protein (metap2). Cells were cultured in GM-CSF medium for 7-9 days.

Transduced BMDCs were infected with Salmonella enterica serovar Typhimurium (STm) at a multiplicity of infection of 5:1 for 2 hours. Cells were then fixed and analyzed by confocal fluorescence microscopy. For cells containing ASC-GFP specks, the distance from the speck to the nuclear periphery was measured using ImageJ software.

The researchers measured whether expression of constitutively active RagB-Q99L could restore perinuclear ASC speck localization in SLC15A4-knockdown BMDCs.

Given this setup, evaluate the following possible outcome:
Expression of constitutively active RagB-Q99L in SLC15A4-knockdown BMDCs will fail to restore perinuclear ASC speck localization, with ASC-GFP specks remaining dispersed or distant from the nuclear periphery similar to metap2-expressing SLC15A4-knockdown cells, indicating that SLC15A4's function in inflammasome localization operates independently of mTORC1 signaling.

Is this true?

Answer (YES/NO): NO